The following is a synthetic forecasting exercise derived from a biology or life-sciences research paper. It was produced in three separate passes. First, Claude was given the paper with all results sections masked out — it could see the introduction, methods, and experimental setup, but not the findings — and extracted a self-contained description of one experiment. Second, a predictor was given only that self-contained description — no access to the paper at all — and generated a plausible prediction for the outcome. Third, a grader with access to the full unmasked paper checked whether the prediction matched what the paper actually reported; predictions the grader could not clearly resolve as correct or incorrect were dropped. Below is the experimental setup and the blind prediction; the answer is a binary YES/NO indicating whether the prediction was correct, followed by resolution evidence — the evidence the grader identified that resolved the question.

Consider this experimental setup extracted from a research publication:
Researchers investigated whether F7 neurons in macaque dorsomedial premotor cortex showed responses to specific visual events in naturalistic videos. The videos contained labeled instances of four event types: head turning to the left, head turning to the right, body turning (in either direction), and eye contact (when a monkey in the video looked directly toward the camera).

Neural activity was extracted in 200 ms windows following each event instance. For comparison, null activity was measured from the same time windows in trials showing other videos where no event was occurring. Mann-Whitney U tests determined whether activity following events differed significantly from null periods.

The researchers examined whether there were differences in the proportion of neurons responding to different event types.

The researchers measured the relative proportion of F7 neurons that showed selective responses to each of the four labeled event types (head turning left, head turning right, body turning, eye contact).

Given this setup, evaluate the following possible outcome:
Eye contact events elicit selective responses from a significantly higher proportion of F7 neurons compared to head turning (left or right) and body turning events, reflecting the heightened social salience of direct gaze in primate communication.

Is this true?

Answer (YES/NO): NO